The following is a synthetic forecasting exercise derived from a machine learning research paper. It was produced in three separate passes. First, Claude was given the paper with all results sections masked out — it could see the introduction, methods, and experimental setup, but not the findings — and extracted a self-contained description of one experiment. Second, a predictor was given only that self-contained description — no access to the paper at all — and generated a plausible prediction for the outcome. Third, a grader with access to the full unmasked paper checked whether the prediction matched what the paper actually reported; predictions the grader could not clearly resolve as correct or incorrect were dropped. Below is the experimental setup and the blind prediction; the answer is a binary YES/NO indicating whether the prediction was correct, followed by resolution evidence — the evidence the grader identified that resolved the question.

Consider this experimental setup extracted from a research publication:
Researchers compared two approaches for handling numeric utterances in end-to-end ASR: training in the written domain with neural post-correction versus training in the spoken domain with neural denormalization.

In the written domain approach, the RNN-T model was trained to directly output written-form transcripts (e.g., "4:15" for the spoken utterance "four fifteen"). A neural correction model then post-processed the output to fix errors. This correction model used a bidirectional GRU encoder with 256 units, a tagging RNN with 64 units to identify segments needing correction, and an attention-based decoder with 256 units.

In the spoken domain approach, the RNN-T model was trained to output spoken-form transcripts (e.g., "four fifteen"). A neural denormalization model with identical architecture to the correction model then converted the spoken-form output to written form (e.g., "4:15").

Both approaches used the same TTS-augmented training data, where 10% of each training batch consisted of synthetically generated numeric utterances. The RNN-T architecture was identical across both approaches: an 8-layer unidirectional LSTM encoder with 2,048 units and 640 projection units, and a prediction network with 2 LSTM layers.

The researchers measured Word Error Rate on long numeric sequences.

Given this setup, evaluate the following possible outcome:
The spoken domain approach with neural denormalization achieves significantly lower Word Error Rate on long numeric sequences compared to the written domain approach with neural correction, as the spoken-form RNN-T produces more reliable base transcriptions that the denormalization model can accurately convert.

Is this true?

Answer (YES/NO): YES